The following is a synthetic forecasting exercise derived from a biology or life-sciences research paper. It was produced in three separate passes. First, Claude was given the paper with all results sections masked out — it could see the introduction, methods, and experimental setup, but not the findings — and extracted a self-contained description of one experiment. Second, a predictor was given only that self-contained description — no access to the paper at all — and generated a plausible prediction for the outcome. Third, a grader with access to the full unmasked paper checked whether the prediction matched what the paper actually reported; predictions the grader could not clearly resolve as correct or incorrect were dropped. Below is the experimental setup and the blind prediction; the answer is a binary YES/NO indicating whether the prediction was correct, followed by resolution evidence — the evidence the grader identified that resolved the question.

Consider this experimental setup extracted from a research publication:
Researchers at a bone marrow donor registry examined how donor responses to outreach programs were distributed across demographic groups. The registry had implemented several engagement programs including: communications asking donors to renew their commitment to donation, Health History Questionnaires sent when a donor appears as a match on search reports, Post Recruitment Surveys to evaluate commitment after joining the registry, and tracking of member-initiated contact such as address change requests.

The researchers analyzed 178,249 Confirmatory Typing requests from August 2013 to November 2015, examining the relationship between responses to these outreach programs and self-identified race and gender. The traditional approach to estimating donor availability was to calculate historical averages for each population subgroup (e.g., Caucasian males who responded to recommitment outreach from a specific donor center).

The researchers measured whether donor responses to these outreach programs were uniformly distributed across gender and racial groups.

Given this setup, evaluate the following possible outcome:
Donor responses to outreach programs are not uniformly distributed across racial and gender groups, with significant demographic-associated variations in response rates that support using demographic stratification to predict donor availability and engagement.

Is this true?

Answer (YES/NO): YES